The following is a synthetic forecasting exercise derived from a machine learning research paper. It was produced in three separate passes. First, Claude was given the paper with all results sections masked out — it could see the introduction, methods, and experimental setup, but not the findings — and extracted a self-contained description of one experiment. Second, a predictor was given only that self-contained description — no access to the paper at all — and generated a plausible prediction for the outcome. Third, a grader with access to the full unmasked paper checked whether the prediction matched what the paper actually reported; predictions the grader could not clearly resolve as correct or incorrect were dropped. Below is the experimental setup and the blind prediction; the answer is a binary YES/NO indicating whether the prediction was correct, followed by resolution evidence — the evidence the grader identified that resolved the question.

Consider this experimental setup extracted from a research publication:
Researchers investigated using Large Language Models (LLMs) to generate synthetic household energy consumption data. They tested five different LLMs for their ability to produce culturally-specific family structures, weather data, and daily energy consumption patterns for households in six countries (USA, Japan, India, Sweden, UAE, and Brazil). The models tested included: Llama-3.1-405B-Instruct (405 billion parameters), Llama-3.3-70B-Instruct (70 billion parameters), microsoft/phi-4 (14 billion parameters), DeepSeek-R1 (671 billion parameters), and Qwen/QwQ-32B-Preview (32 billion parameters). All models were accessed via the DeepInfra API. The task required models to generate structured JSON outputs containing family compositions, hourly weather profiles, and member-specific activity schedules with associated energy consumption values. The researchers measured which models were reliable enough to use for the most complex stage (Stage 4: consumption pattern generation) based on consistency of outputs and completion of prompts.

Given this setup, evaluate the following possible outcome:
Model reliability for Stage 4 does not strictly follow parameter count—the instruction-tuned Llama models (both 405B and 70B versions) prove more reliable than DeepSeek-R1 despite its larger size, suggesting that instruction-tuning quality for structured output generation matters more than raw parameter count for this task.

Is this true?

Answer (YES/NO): YES